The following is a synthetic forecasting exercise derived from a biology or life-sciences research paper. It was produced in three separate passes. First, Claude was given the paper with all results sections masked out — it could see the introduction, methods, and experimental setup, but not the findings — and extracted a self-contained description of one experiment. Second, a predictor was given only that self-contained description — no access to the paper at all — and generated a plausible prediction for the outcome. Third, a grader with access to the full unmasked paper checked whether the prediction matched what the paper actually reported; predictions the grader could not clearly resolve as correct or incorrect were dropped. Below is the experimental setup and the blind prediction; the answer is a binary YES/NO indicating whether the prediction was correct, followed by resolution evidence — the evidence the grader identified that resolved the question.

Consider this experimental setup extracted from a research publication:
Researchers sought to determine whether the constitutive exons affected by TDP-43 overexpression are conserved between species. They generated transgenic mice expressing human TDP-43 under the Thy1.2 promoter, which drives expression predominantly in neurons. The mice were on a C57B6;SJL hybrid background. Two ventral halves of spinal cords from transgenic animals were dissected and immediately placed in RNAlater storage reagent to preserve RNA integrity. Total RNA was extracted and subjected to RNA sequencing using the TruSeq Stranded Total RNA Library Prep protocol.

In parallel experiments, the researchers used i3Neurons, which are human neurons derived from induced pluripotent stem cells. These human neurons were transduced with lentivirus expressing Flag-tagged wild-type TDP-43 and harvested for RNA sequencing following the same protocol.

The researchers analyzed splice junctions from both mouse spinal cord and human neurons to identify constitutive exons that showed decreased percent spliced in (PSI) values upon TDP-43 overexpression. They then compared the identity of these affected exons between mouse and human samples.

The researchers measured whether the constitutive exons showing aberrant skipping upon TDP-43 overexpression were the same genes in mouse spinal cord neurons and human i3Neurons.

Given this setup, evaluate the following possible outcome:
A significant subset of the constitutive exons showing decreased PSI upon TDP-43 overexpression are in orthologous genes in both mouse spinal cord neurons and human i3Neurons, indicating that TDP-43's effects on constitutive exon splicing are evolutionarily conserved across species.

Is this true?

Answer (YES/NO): NO